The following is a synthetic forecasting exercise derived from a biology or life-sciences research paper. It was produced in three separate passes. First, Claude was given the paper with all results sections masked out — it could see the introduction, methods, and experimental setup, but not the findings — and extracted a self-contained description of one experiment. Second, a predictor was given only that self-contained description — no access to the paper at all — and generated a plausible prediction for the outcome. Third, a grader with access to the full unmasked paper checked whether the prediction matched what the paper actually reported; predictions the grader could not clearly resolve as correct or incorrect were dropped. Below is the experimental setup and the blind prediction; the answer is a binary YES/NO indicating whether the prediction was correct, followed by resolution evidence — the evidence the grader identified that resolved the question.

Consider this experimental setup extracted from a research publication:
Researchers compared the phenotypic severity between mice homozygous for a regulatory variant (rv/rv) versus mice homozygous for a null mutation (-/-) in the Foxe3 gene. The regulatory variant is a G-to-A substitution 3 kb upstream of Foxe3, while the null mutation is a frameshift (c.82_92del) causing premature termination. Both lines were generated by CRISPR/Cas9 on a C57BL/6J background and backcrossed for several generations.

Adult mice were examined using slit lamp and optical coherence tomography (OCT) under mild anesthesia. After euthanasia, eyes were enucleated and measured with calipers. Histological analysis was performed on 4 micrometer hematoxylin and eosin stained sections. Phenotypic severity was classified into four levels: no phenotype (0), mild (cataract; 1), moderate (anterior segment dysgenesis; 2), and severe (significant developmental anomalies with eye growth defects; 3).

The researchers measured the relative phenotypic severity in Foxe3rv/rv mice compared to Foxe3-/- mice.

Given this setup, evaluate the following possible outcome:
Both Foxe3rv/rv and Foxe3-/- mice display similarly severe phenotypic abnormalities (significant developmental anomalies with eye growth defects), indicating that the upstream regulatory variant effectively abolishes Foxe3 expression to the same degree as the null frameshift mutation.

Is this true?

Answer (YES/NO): NO